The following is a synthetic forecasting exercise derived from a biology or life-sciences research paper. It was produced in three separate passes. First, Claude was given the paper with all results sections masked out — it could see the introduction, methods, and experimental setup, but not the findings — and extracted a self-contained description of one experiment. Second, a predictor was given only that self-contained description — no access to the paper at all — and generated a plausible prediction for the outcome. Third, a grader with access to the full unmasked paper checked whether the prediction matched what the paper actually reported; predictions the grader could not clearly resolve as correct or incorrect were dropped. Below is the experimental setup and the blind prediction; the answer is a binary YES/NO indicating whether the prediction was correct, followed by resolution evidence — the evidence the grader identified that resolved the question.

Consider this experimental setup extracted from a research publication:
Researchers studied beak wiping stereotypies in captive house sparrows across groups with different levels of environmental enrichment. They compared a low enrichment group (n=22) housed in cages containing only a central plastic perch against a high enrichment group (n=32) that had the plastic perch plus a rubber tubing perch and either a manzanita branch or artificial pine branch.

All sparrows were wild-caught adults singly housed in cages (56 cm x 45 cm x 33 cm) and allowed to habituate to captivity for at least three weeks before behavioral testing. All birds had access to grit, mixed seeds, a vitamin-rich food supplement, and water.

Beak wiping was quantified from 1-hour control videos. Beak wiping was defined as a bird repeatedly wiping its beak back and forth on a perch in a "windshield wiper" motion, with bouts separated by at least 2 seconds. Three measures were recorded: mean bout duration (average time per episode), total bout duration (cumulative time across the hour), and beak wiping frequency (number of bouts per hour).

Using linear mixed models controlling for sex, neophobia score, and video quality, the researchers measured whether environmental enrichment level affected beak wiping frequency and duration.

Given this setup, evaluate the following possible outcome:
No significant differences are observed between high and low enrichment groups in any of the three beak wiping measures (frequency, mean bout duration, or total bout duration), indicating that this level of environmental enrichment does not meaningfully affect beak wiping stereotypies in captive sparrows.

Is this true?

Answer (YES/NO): NO